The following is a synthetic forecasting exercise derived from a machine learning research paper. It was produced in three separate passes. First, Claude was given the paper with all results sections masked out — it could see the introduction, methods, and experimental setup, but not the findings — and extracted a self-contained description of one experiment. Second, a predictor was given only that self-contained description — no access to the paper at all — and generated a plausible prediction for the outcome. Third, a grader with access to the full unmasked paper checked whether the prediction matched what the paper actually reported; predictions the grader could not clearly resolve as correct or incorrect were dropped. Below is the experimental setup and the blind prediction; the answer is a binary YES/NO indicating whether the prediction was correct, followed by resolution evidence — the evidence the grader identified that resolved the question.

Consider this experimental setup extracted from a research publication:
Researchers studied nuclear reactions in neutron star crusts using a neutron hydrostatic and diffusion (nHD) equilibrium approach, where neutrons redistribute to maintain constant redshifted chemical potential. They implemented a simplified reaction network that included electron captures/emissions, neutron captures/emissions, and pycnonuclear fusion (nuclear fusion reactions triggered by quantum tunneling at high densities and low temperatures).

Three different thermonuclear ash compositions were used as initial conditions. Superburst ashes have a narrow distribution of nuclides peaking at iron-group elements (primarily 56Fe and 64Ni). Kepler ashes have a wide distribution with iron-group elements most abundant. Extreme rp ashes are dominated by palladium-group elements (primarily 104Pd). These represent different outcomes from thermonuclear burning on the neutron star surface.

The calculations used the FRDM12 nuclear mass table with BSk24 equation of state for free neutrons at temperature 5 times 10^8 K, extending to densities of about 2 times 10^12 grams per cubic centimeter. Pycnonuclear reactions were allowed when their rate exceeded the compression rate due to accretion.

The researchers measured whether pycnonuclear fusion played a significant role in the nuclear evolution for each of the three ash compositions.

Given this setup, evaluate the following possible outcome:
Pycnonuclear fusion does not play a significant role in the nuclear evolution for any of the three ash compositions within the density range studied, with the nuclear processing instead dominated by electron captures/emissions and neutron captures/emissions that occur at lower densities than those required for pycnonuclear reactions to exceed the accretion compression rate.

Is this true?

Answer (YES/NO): NO